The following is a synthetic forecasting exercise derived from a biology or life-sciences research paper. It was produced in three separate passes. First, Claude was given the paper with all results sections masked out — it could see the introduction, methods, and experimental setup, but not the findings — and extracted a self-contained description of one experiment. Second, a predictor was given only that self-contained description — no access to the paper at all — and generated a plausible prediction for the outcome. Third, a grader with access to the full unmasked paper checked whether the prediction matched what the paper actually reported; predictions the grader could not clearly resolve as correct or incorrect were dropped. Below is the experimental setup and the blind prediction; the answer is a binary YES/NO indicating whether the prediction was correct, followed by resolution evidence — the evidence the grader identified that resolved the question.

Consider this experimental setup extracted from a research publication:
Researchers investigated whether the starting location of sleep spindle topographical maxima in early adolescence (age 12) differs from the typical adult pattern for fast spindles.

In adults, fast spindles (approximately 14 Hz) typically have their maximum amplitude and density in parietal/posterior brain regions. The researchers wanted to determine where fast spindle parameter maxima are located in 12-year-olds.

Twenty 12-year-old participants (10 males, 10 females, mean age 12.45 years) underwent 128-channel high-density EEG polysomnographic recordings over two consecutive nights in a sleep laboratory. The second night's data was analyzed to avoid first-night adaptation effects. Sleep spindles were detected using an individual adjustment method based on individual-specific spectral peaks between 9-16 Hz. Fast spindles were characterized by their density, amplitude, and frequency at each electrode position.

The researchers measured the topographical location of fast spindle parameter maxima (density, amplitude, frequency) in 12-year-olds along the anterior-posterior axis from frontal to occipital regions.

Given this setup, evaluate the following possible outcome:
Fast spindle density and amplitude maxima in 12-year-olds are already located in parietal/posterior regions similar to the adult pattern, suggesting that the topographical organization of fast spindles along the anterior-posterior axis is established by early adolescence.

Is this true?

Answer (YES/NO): NO